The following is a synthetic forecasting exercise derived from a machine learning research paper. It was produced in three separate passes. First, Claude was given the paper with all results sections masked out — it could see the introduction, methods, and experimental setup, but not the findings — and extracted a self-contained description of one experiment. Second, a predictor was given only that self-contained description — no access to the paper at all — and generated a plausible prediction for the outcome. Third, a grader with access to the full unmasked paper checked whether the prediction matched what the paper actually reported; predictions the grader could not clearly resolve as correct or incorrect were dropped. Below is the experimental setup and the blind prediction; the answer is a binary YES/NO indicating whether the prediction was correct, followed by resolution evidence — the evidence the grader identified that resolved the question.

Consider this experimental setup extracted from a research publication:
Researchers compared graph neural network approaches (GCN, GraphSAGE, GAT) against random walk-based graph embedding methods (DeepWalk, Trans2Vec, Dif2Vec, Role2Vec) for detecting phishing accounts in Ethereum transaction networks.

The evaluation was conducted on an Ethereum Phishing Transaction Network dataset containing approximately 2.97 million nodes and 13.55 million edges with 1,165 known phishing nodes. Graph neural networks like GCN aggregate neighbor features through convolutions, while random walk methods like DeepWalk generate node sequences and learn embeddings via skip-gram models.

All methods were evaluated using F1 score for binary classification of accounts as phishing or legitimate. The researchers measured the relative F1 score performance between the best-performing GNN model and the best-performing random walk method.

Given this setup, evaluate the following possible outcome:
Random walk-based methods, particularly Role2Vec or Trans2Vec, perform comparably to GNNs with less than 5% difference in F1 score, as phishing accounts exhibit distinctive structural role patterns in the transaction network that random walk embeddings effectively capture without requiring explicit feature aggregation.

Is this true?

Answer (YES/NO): NO